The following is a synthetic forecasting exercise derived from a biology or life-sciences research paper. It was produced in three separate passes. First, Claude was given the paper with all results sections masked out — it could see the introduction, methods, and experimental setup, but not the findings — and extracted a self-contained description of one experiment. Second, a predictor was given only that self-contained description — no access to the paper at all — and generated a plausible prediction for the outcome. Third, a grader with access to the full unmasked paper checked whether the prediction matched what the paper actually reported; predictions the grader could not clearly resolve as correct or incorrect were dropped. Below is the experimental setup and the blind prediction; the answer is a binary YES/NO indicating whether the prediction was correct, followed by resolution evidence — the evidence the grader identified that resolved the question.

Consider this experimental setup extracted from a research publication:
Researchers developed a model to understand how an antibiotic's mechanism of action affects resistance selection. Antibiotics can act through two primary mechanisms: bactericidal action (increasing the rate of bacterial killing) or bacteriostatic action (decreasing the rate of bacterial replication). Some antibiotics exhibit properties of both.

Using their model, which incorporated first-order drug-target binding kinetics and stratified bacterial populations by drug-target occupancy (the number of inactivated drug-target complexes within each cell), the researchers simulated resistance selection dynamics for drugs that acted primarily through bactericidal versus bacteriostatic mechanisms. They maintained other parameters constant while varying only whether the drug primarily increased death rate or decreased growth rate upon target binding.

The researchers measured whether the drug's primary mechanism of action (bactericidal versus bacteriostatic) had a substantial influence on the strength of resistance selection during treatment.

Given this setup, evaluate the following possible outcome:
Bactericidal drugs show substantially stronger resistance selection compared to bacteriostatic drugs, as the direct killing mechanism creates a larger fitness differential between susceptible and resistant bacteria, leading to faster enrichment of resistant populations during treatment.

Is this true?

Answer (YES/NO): NO